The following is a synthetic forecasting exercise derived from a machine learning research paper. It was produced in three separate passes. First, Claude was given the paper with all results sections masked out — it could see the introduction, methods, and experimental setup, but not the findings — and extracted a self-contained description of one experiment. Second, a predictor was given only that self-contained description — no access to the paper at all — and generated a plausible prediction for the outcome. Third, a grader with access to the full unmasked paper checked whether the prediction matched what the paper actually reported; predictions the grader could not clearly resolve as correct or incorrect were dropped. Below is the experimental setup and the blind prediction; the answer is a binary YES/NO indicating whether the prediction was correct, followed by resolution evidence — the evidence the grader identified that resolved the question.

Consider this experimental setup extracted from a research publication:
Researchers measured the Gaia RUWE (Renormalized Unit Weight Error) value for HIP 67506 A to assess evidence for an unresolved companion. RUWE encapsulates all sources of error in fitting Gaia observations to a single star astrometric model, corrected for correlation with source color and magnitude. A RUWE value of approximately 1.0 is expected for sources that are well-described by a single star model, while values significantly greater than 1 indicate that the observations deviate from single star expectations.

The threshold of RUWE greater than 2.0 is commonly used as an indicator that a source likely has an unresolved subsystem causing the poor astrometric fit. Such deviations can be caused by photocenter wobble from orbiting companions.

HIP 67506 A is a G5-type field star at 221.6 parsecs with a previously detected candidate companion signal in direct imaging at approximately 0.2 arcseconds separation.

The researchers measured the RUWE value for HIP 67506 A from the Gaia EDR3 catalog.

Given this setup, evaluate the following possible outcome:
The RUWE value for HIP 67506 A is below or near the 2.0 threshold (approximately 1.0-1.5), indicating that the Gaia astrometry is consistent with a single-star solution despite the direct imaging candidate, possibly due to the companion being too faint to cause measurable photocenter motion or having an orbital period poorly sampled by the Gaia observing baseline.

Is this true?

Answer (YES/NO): NO